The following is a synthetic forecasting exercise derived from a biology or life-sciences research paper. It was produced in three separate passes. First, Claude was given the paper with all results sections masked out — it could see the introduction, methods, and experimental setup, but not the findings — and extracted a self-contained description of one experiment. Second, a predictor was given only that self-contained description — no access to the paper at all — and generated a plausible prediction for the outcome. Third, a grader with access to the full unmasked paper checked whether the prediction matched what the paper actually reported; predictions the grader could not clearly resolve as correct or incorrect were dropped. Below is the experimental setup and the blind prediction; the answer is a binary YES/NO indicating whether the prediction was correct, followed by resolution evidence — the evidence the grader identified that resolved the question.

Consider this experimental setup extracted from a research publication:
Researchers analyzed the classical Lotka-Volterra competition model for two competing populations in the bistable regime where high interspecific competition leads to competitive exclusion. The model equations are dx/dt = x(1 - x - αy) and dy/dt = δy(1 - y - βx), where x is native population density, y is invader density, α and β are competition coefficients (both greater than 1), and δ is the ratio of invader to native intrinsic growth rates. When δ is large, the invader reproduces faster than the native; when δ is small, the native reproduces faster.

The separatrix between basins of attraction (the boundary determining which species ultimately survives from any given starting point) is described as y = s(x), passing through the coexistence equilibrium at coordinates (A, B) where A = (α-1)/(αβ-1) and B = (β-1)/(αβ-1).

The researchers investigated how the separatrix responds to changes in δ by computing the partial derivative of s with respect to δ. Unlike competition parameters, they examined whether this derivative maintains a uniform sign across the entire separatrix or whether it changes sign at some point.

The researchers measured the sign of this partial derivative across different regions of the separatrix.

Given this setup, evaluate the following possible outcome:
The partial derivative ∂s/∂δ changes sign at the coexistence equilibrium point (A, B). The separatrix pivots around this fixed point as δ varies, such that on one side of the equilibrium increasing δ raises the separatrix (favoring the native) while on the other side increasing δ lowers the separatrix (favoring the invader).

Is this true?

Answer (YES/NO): YES